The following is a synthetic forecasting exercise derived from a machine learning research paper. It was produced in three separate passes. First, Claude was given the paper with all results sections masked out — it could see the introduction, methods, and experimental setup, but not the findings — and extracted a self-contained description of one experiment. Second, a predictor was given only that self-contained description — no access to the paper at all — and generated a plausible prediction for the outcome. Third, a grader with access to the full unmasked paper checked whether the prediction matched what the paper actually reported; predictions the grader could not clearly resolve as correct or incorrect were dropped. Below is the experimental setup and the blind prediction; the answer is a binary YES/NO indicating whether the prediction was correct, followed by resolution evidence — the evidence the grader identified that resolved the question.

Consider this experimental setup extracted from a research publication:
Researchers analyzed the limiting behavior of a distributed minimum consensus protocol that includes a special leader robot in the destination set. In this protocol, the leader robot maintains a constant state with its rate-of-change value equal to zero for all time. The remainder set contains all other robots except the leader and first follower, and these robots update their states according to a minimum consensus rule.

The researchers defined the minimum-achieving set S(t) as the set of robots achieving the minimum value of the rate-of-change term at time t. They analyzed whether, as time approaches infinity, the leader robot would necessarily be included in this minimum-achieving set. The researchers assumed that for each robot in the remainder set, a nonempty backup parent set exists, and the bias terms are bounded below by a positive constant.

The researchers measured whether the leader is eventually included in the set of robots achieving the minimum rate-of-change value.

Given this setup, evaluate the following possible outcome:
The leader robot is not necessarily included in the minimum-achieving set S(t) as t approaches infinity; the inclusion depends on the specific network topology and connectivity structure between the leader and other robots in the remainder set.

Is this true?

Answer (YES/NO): NO